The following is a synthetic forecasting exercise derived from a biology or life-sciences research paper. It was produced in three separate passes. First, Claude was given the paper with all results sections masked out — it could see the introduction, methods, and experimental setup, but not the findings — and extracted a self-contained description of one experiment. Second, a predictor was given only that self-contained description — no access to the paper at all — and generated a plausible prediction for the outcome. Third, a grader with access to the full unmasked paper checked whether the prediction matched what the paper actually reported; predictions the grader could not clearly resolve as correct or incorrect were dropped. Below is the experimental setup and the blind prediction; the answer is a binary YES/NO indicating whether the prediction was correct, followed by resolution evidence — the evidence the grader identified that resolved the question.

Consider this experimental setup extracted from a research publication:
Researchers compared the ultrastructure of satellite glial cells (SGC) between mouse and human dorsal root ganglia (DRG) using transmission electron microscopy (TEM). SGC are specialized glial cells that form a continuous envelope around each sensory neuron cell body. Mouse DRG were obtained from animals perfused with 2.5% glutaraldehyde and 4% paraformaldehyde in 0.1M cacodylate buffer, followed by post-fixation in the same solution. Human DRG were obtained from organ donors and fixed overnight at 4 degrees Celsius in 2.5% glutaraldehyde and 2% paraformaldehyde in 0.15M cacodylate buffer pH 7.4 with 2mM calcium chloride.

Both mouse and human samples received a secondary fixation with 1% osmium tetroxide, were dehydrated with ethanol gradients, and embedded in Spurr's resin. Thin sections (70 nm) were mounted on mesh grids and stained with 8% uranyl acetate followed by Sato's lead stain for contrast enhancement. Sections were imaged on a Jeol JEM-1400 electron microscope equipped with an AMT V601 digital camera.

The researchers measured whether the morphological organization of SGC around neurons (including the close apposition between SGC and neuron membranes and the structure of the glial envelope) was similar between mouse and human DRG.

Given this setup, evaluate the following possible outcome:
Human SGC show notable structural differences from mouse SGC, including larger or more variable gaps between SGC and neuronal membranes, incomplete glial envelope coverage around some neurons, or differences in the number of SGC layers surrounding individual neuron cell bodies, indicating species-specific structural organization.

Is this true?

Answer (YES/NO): NO